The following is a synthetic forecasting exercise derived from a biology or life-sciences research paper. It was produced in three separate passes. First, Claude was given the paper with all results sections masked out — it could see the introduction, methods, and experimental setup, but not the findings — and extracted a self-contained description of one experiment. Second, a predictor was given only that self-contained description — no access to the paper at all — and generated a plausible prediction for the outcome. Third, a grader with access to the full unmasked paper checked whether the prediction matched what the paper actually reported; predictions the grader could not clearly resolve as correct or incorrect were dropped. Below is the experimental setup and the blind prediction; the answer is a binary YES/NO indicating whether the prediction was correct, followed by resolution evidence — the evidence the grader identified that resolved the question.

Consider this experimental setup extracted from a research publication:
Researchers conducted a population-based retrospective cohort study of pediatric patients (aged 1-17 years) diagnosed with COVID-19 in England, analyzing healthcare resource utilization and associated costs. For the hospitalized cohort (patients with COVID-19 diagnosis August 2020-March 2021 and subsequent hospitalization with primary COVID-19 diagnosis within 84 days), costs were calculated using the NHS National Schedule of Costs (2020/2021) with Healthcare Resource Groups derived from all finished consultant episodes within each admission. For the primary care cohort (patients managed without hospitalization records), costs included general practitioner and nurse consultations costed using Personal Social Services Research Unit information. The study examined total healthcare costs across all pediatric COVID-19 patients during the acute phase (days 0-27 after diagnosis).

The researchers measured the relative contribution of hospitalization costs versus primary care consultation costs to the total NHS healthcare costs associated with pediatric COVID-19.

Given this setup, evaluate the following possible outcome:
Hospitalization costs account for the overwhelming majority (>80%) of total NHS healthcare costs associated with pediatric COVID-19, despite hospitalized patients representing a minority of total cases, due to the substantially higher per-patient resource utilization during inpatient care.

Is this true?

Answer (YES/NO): NO